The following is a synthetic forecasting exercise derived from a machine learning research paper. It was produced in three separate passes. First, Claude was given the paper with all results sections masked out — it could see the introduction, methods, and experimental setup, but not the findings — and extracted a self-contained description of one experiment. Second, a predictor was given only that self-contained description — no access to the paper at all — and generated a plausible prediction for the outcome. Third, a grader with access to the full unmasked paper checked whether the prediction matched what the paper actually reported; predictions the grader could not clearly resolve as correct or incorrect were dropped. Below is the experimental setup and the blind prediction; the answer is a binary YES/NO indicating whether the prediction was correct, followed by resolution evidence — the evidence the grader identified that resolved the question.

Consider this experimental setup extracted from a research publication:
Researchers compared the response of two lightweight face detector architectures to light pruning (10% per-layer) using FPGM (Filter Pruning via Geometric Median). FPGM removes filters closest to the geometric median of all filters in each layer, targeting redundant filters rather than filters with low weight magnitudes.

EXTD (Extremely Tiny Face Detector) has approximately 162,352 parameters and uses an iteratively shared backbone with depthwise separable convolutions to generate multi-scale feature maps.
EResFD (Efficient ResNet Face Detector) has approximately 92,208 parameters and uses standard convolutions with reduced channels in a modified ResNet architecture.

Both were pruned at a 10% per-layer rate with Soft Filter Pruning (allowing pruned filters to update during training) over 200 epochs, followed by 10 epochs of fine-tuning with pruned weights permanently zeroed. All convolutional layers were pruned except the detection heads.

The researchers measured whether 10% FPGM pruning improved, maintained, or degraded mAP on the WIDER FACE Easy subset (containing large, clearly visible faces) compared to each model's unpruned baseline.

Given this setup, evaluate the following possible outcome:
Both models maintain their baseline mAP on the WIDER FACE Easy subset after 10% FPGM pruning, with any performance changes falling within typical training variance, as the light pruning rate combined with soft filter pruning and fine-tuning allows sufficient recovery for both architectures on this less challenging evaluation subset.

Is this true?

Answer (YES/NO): NO